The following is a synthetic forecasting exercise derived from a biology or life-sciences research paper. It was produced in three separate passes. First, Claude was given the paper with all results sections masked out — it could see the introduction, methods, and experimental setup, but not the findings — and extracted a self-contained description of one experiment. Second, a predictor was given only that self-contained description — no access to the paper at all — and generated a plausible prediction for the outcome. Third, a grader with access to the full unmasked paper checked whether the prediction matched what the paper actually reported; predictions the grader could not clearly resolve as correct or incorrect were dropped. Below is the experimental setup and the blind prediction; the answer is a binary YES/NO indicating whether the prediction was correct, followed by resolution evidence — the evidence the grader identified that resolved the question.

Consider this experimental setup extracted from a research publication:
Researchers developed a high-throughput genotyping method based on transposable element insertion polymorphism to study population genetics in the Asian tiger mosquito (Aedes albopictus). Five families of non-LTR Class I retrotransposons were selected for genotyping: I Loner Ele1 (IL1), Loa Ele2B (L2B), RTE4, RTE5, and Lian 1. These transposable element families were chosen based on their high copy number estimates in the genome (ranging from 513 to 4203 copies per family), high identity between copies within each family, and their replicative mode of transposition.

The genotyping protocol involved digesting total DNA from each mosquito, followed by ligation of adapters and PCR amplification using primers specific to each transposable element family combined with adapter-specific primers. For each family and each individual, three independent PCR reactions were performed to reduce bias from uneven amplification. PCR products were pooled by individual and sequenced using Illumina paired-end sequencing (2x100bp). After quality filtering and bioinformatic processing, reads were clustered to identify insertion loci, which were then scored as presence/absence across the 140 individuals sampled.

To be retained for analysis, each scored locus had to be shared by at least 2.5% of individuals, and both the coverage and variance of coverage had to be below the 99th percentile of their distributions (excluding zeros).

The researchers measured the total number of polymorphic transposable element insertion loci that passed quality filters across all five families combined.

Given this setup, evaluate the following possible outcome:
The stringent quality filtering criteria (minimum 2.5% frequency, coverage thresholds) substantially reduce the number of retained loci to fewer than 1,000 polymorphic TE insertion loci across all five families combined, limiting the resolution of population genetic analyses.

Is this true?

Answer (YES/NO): NO